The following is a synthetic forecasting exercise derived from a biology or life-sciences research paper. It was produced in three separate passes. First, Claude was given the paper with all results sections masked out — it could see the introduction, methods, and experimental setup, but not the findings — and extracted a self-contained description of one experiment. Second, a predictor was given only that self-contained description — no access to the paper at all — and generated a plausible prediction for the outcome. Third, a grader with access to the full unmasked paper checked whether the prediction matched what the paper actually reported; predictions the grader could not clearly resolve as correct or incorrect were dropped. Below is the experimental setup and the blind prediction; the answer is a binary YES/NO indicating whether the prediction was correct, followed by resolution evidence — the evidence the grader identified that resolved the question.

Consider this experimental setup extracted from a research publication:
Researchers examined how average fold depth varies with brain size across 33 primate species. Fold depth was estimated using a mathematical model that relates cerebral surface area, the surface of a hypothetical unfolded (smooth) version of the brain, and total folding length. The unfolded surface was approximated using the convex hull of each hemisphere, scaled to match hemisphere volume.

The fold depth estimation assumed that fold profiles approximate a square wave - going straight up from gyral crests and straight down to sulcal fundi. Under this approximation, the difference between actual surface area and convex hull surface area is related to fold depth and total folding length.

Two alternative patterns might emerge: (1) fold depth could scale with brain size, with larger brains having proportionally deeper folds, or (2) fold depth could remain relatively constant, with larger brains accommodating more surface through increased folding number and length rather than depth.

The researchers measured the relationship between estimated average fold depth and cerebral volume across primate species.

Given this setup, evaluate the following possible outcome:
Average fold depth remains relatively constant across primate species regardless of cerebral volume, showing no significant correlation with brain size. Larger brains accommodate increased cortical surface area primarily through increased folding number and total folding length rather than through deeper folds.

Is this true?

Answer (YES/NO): NO